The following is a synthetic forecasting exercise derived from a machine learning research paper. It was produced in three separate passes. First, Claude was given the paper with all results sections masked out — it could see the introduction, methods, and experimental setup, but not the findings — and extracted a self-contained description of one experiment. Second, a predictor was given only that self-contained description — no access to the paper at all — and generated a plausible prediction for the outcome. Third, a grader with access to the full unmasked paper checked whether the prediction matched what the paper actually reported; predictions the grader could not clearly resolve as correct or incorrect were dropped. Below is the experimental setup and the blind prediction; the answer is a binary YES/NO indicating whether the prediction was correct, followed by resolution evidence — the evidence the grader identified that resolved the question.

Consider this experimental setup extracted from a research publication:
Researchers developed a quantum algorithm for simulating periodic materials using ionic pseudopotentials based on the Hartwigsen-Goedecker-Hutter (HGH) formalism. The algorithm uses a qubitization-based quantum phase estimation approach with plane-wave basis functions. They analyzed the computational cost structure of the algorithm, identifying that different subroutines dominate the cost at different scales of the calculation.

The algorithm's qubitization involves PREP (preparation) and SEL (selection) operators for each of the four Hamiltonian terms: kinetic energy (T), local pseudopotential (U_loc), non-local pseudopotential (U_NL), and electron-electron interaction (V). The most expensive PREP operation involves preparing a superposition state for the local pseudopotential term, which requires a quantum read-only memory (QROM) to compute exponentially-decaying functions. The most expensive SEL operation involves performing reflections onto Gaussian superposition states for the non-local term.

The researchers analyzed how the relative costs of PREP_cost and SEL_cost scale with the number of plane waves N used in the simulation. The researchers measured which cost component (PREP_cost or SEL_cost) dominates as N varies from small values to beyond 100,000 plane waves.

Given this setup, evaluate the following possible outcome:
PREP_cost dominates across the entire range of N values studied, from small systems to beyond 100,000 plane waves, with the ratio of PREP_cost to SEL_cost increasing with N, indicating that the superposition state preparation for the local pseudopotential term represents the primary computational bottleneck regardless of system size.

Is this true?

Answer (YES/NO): NO